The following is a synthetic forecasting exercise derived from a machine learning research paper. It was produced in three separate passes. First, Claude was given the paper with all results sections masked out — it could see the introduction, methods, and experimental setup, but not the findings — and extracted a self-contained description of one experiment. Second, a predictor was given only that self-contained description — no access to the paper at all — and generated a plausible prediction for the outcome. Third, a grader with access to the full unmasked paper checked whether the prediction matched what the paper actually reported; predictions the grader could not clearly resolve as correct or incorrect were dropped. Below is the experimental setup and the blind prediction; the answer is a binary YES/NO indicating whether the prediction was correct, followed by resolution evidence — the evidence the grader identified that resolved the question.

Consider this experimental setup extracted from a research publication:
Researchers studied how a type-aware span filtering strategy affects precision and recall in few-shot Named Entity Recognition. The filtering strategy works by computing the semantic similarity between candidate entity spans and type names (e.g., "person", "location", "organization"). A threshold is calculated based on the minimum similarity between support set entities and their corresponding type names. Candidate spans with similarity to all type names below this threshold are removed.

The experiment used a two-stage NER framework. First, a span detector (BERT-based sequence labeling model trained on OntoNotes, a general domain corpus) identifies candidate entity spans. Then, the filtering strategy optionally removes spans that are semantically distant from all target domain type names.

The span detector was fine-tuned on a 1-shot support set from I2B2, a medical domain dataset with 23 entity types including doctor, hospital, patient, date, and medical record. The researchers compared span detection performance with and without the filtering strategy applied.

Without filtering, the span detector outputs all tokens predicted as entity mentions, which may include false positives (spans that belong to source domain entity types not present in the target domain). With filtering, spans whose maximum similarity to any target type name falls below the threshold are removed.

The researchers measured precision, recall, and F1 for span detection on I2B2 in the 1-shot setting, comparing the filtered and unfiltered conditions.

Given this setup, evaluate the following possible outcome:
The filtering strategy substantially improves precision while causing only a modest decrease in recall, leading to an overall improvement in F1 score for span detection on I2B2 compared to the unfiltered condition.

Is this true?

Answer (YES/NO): NO